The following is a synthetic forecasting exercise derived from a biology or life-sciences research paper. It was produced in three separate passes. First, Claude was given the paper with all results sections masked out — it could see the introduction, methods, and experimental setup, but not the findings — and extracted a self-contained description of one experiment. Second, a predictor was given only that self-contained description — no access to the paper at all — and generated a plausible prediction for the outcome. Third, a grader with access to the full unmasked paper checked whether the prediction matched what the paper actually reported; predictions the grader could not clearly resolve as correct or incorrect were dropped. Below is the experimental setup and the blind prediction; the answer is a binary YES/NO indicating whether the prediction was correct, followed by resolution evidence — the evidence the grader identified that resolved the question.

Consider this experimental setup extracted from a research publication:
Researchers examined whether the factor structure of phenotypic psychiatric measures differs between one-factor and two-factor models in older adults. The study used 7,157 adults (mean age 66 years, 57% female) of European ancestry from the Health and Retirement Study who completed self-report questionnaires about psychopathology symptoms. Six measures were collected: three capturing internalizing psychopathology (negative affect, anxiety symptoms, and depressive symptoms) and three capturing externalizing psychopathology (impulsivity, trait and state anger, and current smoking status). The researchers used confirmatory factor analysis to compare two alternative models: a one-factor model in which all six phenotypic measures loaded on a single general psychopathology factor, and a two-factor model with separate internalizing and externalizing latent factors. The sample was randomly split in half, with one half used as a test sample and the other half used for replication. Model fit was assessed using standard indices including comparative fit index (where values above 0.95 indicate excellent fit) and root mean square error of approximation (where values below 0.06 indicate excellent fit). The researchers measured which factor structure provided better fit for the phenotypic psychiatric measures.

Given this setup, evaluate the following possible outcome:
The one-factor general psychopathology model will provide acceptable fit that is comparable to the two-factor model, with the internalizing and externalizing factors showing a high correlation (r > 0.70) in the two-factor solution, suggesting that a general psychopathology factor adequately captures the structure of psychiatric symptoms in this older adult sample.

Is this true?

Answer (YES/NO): NO